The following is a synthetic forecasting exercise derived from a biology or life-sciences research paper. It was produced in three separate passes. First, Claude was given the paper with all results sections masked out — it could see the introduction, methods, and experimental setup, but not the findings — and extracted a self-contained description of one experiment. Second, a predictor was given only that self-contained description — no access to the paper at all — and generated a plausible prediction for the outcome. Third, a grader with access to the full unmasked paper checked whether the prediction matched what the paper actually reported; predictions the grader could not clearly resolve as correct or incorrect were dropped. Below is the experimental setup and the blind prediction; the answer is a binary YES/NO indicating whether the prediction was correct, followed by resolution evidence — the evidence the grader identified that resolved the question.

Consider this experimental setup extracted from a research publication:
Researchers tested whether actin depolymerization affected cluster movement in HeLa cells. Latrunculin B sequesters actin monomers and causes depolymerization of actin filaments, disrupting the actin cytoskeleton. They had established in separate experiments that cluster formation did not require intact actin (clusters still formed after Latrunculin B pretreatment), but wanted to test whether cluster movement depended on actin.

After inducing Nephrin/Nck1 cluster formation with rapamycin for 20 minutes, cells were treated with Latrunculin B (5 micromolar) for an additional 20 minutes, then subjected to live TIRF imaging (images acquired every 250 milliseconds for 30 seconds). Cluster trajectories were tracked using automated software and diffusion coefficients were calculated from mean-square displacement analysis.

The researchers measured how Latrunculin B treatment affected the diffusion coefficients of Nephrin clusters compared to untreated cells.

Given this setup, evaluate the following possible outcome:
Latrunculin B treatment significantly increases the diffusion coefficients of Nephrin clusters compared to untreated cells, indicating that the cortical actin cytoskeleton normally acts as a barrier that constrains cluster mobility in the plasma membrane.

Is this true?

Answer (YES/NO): NO